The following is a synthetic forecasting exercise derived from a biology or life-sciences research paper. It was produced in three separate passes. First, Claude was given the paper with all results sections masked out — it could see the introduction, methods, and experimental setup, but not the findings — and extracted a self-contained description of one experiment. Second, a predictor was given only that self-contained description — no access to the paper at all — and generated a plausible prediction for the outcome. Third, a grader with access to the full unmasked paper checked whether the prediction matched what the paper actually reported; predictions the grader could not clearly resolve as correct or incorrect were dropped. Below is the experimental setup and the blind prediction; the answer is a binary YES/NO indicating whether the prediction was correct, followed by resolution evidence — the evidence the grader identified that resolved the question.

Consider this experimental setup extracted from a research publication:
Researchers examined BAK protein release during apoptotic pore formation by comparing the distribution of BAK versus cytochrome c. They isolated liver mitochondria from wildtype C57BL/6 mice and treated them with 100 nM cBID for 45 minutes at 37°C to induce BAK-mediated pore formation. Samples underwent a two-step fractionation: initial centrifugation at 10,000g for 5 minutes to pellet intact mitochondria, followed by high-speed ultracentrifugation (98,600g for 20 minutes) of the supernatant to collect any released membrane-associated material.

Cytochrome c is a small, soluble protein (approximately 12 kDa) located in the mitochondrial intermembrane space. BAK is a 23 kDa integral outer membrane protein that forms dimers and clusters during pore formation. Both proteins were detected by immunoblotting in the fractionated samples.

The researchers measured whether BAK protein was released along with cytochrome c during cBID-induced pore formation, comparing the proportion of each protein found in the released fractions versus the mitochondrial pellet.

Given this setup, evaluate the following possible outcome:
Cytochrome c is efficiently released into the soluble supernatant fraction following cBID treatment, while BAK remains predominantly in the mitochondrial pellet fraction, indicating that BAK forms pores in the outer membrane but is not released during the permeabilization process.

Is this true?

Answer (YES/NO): YES